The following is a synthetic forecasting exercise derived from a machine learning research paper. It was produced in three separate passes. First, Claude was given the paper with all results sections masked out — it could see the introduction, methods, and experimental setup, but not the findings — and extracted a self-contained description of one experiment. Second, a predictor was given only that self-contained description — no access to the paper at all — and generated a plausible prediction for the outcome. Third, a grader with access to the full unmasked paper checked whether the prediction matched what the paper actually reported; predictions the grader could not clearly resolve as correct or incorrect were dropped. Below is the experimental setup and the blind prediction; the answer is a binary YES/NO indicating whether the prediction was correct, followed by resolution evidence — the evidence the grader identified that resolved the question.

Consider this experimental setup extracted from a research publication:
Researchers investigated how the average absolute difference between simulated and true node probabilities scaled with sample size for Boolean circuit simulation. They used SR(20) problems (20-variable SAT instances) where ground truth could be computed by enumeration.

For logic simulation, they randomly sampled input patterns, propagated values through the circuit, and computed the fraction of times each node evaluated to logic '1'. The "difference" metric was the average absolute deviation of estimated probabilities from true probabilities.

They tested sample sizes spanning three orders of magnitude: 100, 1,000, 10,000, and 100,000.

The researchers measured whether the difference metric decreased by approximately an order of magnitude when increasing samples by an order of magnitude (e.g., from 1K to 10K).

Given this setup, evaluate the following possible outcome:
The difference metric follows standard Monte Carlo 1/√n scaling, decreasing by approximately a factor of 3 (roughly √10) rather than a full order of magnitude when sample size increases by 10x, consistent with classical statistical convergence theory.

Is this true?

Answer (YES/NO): NO